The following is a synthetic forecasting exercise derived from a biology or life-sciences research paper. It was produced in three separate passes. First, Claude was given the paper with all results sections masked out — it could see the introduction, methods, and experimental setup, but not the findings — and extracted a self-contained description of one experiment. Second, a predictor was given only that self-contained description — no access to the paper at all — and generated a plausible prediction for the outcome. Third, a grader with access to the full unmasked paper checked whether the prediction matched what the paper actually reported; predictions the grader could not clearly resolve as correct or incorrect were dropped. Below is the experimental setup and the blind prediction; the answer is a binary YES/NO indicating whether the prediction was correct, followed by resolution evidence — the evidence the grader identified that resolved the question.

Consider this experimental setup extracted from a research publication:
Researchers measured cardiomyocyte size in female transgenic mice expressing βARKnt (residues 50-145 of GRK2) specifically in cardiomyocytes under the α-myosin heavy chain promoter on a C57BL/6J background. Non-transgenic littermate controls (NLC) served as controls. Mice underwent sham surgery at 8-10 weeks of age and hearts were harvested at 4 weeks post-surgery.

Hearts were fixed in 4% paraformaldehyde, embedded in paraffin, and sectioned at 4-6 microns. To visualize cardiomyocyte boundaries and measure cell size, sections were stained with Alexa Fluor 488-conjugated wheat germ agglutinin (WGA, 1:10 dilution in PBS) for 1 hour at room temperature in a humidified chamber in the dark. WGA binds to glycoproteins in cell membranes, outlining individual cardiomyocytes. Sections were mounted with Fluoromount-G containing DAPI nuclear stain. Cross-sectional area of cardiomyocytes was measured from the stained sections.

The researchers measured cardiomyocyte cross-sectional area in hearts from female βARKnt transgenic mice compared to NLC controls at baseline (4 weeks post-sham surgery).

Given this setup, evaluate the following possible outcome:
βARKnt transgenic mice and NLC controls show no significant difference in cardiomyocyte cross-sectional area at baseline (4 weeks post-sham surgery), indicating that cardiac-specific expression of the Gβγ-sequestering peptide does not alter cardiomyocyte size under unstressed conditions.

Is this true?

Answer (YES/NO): NO